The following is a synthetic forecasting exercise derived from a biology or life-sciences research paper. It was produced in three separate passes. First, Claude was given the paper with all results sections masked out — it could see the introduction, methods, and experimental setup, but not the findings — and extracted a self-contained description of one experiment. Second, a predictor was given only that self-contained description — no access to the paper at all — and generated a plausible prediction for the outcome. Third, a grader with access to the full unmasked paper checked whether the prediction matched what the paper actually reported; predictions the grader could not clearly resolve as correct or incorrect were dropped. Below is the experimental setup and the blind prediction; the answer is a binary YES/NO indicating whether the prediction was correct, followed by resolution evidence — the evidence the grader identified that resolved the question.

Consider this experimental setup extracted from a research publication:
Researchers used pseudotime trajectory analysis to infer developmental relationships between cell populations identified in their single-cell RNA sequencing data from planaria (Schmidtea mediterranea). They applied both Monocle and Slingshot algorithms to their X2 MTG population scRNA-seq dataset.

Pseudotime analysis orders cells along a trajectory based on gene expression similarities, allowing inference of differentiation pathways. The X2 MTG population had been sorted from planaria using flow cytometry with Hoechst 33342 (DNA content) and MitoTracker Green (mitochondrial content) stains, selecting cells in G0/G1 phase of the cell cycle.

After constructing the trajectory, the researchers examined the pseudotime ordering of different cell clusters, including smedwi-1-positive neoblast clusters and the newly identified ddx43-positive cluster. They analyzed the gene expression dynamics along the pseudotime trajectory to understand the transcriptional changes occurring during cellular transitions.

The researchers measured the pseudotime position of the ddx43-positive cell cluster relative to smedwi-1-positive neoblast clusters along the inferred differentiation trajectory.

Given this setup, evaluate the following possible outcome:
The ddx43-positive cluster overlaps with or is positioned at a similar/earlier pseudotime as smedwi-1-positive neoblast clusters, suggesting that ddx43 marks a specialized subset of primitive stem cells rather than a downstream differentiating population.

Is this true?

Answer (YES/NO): YES